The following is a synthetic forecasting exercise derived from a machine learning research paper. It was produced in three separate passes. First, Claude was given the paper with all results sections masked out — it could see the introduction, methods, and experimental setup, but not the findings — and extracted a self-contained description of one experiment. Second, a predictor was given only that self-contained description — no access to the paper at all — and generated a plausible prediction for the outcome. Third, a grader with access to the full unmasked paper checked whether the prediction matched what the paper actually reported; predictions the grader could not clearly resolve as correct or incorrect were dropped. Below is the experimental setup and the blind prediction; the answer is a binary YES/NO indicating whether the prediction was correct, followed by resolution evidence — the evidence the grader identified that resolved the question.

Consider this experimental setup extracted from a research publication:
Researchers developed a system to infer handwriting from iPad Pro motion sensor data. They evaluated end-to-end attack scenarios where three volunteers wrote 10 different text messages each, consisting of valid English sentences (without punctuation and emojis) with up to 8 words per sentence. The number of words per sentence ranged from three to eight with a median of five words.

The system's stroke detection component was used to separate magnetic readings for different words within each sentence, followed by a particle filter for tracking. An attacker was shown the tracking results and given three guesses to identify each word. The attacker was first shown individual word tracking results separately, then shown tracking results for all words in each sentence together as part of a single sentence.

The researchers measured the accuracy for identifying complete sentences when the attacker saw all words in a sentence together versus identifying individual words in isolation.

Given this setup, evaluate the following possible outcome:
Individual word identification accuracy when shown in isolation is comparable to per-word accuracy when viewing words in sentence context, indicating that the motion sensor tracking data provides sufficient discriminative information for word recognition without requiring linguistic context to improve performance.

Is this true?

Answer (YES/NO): NO